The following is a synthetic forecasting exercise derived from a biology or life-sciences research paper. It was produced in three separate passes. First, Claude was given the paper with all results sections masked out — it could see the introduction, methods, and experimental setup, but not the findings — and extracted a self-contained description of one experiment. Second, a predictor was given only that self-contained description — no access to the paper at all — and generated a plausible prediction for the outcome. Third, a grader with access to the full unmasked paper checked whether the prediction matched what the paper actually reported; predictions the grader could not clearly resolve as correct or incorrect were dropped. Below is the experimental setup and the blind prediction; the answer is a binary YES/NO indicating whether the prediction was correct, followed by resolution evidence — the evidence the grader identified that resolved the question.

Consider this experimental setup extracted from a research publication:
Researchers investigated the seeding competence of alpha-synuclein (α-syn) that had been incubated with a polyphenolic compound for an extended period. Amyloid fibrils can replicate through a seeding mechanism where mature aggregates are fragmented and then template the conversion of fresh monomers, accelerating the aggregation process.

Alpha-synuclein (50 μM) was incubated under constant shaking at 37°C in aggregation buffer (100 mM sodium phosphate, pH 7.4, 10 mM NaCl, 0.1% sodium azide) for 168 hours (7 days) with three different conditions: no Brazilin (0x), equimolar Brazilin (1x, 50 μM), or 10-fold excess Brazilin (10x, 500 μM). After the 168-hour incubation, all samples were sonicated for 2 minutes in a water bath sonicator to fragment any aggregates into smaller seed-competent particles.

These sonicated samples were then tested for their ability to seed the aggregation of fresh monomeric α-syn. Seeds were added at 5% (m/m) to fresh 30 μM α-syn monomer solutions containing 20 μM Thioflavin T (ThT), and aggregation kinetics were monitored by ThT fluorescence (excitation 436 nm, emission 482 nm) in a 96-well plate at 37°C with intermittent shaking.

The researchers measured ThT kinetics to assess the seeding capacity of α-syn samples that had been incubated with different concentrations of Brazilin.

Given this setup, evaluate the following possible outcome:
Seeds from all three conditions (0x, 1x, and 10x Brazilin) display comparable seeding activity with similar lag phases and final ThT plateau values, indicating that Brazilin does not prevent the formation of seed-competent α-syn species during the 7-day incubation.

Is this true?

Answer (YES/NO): NO